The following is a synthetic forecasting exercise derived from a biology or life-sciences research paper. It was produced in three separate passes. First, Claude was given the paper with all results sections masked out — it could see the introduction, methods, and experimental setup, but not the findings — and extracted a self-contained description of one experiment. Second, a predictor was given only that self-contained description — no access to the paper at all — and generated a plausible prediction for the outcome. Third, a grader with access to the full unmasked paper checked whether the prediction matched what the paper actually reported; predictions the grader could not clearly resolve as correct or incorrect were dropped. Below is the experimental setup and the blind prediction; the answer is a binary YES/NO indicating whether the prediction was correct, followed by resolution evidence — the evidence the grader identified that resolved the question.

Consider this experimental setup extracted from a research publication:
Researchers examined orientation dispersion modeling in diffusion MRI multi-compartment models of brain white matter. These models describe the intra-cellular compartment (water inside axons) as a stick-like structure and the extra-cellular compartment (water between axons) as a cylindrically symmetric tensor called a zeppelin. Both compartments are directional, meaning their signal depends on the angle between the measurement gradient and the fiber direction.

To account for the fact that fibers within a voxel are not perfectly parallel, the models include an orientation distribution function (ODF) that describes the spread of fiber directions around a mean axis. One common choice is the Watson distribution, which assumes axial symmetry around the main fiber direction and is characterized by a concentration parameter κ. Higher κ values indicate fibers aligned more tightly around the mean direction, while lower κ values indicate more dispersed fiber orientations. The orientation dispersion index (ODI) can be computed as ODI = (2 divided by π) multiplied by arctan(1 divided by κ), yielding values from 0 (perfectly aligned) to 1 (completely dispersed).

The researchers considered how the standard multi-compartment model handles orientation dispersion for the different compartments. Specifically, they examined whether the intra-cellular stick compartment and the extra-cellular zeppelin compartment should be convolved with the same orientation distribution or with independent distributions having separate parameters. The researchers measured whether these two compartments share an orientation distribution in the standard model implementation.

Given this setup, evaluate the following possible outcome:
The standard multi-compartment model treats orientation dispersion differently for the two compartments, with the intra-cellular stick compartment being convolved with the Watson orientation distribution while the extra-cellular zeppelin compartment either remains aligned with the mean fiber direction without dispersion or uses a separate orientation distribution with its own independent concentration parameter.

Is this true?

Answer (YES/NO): NO